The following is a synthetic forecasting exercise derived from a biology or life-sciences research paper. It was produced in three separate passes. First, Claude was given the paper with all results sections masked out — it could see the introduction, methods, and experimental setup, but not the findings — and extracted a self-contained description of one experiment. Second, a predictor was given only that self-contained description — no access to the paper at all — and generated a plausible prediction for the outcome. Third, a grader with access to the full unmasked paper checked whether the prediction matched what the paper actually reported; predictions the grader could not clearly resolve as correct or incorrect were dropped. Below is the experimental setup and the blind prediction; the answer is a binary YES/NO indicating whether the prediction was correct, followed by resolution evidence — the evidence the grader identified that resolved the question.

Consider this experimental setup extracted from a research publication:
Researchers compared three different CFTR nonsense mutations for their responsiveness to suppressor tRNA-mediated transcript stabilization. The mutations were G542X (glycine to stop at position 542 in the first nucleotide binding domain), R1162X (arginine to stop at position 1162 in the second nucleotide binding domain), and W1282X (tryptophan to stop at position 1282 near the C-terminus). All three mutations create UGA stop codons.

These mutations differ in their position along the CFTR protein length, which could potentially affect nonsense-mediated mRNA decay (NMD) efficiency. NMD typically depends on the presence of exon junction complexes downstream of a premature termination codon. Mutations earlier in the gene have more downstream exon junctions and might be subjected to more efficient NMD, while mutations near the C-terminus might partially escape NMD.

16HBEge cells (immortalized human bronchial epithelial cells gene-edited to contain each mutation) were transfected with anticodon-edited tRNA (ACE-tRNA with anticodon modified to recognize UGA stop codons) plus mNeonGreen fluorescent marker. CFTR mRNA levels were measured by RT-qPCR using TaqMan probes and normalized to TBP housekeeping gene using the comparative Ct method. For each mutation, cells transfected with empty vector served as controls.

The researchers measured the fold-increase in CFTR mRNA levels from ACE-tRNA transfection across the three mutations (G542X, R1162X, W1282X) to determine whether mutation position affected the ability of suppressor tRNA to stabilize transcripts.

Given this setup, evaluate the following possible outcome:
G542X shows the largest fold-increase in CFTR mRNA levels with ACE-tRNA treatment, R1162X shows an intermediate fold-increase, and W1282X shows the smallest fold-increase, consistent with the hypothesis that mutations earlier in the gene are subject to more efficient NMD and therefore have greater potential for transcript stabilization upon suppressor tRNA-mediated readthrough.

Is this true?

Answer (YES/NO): NO